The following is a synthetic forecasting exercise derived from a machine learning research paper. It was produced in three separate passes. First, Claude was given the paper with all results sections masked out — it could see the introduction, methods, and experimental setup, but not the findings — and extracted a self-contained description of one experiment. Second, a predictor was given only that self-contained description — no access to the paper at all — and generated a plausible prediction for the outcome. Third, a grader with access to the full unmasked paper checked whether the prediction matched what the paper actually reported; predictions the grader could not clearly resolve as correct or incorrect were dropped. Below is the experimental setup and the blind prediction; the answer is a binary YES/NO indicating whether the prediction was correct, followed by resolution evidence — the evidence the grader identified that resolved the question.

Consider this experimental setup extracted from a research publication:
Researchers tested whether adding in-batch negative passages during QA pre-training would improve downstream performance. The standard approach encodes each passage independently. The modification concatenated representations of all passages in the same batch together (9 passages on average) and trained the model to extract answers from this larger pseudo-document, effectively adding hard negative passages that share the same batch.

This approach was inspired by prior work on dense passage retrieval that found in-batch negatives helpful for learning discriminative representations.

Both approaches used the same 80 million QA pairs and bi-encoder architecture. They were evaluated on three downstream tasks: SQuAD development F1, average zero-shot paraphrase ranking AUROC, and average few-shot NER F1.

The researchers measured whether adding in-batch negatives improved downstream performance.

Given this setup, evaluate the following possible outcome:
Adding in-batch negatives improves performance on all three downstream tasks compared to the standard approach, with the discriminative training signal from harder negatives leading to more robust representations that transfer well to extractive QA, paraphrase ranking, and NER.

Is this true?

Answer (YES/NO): NO